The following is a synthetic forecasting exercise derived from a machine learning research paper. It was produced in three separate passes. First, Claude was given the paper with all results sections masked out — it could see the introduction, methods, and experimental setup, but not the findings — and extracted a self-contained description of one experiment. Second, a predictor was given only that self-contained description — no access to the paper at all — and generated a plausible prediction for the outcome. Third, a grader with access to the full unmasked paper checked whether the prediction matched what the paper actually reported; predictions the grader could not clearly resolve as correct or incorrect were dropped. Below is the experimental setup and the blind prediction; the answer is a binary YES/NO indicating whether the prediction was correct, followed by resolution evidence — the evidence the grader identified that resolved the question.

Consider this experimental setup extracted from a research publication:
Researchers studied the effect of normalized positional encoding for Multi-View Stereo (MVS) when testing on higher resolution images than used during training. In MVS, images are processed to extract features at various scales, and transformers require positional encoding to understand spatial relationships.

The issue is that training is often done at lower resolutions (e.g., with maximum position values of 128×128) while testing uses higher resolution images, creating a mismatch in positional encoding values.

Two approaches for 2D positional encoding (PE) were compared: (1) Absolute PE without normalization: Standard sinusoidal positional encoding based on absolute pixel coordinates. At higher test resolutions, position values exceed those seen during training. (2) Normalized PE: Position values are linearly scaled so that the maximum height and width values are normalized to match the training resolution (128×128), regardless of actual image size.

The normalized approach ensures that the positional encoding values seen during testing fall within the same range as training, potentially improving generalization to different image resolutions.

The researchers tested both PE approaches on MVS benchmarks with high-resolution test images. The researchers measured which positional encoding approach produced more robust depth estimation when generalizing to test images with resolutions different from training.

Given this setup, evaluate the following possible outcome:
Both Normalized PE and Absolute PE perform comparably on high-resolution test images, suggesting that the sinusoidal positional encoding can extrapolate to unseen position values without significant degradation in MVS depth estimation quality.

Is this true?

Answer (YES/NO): NO